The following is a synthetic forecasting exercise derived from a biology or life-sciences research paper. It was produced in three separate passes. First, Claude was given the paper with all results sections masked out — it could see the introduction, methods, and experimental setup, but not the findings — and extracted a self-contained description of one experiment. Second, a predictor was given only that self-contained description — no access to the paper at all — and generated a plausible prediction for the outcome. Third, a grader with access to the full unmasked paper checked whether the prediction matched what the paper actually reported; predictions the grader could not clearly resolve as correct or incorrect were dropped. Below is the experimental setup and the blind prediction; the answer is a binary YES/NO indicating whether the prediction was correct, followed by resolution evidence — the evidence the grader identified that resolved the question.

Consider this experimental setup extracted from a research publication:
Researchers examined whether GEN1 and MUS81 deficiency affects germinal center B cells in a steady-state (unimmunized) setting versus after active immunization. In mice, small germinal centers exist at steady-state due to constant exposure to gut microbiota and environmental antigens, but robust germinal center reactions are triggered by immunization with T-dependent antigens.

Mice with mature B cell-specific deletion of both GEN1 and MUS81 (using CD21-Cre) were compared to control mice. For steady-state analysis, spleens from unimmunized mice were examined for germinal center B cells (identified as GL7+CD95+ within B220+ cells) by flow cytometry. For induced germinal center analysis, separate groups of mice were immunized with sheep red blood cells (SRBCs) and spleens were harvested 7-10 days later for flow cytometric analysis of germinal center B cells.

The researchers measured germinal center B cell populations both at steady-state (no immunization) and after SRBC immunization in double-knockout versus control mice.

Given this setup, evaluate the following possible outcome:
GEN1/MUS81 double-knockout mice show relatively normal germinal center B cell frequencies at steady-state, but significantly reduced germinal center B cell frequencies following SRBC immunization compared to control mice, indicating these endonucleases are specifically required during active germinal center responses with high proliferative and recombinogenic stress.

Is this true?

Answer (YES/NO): NO